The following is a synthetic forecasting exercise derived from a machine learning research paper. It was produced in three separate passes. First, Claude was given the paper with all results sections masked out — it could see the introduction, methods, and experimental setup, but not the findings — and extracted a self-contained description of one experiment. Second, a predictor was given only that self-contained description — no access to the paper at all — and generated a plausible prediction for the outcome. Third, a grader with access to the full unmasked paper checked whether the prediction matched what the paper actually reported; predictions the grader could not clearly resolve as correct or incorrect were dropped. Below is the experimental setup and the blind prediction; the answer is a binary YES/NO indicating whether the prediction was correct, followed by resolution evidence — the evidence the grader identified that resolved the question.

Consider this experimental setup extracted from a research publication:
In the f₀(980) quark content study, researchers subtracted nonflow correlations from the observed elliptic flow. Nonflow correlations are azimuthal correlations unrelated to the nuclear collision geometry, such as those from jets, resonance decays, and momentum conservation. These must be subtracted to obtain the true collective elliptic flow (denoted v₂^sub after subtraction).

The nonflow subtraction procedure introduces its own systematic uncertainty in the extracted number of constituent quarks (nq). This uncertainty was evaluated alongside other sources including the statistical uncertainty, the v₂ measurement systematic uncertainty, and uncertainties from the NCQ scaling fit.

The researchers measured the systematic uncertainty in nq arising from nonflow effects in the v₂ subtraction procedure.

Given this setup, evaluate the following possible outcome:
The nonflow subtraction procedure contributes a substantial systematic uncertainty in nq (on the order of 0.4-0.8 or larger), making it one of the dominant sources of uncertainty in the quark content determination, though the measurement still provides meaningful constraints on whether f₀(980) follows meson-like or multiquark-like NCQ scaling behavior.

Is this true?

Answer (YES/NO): NO